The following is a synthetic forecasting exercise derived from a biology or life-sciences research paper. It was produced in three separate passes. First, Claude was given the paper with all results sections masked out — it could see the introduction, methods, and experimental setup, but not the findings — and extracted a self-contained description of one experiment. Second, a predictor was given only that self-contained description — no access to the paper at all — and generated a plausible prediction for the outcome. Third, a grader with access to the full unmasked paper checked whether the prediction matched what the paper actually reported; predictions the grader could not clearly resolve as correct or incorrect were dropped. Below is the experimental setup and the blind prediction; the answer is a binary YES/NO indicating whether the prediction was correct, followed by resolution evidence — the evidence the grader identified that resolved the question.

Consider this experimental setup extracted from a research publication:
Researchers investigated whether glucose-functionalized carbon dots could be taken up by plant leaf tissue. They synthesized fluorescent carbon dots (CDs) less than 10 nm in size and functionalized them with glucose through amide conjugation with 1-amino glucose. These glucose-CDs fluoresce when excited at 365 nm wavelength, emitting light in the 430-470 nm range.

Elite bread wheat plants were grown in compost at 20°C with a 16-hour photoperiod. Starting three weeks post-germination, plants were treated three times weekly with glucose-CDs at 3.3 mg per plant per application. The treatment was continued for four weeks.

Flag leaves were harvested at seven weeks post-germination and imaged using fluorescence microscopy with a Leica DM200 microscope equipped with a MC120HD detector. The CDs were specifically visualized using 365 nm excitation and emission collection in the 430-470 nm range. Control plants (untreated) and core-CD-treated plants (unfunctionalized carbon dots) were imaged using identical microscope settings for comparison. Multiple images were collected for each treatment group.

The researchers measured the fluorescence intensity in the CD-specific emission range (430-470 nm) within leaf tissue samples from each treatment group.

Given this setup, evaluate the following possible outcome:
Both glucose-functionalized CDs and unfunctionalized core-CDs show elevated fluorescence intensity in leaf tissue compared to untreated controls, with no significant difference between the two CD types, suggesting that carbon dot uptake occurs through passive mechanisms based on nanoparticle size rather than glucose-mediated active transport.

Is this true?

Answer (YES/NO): NO